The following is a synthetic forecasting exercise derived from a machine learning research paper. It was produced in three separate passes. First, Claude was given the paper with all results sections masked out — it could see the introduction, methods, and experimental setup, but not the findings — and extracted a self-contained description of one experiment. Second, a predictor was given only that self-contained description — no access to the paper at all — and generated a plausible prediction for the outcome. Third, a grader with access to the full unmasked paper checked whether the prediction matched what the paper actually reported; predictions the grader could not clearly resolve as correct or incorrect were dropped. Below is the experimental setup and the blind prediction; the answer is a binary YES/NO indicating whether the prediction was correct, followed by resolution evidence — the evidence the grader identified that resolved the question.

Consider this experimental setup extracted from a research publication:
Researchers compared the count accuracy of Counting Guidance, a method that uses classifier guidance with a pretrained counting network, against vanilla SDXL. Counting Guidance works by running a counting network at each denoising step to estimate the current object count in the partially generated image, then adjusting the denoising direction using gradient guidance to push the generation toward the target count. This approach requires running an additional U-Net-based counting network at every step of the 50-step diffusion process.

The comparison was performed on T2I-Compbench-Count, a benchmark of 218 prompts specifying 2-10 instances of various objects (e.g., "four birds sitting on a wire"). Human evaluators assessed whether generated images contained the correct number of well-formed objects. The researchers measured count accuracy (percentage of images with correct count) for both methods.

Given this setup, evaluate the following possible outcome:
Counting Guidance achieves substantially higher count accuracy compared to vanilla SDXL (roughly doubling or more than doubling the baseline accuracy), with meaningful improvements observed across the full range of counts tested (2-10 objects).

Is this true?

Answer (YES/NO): NO